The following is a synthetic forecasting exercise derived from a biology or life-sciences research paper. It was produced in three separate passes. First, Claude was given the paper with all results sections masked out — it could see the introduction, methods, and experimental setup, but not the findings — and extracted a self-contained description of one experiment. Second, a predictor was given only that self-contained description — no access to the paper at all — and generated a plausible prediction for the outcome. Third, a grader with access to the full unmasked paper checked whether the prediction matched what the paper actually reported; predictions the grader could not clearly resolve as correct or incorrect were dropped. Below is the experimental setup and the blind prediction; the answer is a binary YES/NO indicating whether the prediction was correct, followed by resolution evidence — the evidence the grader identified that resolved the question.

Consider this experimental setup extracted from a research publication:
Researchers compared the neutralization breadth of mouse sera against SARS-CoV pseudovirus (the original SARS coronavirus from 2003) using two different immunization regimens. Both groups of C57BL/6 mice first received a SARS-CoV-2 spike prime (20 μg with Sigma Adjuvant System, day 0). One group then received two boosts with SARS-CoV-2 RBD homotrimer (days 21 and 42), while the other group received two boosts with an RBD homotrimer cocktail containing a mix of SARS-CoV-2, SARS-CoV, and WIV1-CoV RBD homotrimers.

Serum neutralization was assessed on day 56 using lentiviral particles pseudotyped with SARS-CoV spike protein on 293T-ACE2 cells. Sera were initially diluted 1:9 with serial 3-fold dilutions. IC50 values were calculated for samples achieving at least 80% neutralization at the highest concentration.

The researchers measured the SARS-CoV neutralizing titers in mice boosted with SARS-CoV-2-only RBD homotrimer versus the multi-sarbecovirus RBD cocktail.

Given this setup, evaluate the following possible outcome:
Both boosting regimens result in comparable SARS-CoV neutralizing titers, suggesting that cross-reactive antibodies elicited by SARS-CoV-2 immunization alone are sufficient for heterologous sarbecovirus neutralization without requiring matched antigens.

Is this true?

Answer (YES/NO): NO